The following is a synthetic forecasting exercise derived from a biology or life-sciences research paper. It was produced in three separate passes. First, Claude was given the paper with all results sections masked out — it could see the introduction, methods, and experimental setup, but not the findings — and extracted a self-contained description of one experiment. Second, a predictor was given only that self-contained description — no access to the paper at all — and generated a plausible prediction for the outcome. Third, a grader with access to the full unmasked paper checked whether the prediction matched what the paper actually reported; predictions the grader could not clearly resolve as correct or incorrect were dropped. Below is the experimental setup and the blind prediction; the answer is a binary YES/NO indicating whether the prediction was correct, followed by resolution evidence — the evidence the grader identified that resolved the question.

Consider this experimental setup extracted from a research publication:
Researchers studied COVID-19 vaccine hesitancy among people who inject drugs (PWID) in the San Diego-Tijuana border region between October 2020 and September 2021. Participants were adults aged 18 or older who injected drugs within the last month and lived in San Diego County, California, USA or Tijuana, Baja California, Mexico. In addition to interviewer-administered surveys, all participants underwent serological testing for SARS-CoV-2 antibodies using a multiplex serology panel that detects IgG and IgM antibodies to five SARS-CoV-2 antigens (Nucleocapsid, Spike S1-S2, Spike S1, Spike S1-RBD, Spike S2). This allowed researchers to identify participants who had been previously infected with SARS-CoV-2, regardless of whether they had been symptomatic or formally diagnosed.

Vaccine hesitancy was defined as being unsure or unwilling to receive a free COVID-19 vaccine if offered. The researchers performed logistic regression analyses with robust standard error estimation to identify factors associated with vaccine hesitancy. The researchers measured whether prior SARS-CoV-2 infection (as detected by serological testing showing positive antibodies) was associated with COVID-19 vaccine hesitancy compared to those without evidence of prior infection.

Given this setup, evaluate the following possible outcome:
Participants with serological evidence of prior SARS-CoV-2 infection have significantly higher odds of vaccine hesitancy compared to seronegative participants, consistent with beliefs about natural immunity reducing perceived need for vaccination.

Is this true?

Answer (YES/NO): NO